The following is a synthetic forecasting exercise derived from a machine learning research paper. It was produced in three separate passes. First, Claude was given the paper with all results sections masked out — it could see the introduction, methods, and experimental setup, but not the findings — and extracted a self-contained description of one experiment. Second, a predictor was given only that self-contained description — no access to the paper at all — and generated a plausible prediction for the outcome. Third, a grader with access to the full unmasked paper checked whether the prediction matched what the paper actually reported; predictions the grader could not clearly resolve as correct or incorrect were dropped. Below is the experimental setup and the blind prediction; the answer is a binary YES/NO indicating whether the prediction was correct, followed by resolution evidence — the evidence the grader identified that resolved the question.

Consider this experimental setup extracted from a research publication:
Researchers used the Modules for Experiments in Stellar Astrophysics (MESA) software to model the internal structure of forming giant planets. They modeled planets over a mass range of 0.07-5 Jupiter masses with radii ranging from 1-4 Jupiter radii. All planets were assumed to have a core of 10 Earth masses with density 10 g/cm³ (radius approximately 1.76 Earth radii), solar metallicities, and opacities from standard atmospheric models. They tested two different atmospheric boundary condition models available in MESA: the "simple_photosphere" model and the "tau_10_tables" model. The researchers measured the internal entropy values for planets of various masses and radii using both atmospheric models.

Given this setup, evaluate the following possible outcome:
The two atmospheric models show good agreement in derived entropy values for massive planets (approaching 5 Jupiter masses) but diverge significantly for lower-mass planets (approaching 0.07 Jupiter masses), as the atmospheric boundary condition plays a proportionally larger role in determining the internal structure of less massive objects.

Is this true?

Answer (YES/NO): NO